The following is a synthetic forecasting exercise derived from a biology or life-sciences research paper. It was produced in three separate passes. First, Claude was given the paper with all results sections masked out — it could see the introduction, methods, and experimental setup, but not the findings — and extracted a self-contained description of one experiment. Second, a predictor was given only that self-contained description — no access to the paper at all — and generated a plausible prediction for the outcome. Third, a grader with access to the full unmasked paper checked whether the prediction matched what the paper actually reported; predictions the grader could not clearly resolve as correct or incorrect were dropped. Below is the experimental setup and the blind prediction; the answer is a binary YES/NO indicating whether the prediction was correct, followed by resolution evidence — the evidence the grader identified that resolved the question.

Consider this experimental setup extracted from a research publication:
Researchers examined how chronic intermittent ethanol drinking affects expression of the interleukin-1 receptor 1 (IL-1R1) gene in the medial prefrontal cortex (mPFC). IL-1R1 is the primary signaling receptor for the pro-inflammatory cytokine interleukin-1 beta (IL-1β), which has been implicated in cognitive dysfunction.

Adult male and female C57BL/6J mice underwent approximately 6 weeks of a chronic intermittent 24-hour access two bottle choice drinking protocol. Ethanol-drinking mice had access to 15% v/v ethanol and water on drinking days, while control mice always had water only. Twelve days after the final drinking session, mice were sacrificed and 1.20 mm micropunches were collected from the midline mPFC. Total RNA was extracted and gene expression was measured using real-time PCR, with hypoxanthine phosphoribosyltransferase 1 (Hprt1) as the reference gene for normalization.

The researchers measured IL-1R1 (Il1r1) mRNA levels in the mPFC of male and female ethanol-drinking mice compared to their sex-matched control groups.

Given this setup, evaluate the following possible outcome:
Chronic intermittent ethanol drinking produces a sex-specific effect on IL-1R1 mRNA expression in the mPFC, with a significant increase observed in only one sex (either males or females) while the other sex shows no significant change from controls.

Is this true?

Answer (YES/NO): NO